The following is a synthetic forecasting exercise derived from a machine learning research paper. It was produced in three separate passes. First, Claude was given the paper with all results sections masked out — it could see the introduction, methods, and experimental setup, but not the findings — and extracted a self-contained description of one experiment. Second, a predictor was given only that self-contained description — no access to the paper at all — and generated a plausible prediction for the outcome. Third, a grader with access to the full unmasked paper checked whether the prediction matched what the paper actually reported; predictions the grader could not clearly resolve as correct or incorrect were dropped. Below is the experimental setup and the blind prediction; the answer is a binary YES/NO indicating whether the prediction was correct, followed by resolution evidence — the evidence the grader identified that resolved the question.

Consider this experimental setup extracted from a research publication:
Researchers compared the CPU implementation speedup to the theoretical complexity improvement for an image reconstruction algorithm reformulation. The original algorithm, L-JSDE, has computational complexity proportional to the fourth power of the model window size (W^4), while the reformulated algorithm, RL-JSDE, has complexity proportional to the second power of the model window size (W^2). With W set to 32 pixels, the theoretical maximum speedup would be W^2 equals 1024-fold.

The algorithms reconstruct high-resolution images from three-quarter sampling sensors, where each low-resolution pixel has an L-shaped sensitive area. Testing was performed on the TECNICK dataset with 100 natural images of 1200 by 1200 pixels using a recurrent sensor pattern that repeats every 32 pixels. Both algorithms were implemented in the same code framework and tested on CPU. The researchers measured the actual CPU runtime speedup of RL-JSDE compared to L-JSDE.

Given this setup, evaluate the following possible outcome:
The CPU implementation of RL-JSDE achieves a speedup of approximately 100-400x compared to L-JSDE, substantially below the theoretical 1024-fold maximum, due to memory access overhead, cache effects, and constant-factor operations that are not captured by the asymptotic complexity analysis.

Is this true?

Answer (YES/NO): NO